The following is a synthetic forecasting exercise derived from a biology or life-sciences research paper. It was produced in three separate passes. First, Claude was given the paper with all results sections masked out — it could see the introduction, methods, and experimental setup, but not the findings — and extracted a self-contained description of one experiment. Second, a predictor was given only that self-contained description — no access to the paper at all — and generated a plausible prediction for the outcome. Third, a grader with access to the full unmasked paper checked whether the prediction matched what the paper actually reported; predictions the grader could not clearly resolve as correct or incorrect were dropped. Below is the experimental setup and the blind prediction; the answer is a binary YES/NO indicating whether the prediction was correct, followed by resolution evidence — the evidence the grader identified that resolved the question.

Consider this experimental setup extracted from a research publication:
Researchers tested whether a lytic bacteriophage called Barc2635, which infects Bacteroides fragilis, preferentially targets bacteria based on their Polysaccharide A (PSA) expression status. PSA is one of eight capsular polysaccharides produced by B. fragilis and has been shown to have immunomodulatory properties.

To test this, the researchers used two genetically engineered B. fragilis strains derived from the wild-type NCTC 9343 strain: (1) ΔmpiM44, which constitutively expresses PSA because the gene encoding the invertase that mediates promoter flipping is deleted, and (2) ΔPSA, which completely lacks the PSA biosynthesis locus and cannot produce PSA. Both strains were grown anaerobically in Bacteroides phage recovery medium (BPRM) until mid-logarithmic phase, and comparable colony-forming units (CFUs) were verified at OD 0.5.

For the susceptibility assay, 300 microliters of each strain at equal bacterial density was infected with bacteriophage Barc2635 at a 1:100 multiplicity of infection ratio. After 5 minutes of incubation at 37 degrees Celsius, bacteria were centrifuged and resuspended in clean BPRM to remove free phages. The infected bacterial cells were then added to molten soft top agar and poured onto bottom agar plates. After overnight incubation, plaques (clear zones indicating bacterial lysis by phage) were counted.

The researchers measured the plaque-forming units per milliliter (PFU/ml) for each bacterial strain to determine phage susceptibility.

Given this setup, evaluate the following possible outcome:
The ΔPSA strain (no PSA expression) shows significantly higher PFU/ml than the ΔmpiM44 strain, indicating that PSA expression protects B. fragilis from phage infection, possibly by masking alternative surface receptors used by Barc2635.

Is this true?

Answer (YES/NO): NO